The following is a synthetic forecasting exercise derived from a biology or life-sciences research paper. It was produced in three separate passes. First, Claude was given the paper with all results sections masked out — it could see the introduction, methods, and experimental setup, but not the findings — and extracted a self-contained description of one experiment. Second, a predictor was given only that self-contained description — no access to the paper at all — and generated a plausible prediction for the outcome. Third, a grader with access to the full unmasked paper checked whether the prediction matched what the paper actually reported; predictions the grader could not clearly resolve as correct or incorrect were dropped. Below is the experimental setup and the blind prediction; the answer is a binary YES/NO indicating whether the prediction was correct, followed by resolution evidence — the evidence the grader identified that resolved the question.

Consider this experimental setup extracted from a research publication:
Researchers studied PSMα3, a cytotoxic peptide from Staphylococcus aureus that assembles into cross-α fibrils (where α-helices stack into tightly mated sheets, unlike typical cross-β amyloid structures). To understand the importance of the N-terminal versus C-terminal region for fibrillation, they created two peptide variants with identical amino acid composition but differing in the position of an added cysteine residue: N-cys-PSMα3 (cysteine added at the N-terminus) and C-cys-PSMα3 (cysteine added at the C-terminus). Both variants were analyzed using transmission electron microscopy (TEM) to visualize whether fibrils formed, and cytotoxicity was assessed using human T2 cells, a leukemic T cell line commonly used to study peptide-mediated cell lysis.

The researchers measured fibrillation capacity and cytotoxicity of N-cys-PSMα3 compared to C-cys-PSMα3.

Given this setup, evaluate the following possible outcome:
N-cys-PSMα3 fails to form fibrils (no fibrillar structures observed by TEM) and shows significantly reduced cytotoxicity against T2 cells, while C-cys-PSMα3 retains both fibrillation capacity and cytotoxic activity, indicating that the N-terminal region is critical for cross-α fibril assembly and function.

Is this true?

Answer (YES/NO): YES